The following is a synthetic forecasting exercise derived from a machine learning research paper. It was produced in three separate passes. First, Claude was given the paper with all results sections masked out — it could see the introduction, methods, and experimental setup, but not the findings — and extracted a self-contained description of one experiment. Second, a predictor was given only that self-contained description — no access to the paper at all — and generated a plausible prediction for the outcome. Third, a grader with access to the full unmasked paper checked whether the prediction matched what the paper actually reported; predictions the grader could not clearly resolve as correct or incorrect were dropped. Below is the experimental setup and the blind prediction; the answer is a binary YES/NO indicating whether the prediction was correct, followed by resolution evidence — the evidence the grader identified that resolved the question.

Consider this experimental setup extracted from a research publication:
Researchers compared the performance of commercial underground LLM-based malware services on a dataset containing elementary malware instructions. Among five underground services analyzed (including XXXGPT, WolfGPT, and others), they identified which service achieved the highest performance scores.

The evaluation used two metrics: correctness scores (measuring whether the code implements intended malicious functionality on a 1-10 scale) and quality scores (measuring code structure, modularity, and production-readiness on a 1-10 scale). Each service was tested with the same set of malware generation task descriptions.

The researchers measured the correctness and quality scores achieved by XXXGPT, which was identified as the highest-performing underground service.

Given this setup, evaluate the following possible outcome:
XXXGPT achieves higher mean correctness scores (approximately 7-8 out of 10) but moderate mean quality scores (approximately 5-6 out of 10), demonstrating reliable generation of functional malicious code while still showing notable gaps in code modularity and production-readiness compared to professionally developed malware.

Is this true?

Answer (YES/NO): NO